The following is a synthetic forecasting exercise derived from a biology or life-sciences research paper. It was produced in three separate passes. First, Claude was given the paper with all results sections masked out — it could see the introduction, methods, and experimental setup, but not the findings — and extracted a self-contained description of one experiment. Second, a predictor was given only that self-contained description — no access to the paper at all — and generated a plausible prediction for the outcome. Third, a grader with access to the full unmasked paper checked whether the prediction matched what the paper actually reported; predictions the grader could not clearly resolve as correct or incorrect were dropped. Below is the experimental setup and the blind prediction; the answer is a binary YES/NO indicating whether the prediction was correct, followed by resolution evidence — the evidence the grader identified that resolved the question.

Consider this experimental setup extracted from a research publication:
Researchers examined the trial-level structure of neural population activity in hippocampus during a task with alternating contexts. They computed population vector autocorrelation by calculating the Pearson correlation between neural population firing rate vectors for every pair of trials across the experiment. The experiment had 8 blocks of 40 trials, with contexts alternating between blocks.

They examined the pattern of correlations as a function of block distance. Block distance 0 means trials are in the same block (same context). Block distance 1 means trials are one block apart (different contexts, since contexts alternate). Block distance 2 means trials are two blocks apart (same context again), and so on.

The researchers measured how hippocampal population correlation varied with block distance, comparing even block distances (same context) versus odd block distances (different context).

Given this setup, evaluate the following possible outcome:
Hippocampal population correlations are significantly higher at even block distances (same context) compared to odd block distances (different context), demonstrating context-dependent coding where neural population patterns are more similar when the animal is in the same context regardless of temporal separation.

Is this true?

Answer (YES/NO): NO